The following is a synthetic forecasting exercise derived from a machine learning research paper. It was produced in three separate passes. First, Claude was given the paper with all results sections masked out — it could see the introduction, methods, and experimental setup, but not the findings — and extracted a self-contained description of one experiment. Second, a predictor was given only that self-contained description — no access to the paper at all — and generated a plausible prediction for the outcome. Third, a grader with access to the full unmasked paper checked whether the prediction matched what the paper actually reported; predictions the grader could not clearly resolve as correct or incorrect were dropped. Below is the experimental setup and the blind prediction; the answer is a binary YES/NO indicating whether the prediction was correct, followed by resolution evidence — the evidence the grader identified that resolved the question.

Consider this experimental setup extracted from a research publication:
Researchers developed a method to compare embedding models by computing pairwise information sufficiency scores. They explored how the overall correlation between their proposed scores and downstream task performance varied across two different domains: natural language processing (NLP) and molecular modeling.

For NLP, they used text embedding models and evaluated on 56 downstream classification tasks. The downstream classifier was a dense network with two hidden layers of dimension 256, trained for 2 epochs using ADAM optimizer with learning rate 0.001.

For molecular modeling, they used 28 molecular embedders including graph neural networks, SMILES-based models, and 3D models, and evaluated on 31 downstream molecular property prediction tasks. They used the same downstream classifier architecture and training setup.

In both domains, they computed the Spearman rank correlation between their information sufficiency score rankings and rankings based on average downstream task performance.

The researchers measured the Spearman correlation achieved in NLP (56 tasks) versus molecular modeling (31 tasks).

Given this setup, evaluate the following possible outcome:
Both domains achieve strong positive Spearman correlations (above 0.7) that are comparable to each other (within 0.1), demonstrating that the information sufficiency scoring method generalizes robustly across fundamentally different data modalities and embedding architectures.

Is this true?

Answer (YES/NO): YES